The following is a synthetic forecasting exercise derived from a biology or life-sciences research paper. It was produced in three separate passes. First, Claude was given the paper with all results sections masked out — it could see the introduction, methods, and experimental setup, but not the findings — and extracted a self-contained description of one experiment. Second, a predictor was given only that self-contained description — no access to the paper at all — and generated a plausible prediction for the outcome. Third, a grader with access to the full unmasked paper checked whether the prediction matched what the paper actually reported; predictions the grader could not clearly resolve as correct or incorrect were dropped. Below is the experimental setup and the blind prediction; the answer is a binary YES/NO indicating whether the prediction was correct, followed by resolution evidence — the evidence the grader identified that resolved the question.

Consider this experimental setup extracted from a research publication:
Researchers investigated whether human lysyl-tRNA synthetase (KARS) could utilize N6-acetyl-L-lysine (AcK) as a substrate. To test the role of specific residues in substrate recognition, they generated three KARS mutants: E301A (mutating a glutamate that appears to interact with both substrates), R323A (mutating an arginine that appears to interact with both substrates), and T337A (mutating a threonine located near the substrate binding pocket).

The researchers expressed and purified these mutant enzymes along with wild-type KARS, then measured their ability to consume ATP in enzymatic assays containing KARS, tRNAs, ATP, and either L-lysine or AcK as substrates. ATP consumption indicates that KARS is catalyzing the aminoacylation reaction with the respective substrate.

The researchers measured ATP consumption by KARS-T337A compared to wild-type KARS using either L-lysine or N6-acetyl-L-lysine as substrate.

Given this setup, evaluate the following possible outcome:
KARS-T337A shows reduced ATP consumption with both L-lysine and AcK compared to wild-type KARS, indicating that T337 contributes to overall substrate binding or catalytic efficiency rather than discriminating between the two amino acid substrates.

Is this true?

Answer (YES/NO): NO